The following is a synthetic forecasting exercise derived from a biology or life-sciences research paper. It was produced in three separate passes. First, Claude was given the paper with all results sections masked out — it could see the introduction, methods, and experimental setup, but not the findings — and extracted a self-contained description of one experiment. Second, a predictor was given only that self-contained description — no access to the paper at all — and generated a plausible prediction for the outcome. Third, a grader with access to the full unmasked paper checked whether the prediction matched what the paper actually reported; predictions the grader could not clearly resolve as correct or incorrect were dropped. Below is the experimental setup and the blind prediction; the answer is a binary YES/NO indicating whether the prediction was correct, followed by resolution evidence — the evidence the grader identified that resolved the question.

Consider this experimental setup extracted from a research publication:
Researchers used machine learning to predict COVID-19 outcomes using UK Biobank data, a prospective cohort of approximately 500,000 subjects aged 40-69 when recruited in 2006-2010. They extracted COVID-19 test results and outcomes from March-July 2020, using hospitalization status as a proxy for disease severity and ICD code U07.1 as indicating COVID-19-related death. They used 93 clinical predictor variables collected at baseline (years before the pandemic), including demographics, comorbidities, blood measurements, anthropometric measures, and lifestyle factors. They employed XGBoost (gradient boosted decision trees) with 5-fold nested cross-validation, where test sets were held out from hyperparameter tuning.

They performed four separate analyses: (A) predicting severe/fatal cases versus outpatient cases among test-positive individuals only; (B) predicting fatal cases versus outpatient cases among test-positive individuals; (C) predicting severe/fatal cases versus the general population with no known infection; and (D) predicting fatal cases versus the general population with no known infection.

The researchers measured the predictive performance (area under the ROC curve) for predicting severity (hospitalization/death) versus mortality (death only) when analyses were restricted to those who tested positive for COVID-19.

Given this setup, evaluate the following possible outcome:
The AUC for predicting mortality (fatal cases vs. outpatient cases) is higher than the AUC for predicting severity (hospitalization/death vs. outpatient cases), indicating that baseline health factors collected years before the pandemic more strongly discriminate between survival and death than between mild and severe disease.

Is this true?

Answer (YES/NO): YES